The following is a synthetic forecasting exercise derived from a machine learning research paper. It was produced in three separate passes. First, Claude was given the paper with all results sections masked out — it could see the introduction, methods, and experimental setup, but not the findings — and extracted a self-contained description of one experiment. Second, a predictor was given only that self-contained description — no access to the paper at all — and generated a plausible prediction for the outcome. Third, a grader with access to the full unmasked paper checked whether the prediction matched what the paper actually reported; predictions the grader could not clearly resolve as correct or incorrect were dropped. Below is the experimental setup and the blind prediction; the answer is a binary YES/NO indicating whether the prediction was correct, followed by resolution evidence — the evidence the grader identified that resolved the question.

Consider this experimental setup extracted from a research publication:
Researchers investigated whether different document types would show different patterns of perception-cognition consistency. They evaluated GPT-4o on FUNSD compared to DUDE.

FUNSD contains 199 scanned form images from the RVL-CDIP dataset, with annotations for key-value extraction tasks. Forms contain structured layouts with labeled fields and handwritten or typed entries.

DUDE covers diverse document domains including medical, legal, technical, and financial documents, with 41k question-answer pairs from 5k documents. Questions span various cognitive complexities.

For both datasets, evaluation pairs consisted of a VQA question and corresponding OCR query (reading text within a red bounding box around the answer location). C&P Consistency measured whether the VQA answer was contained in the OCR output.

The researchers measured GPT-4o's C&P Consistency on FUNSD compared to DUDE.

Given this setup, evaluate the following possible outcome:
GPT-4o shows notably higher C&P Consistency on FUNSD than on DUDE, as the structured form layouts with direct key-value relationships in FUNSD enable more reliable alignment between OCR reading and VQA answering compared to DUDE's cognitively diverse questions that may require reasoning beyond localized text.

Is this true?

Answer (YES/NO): YES